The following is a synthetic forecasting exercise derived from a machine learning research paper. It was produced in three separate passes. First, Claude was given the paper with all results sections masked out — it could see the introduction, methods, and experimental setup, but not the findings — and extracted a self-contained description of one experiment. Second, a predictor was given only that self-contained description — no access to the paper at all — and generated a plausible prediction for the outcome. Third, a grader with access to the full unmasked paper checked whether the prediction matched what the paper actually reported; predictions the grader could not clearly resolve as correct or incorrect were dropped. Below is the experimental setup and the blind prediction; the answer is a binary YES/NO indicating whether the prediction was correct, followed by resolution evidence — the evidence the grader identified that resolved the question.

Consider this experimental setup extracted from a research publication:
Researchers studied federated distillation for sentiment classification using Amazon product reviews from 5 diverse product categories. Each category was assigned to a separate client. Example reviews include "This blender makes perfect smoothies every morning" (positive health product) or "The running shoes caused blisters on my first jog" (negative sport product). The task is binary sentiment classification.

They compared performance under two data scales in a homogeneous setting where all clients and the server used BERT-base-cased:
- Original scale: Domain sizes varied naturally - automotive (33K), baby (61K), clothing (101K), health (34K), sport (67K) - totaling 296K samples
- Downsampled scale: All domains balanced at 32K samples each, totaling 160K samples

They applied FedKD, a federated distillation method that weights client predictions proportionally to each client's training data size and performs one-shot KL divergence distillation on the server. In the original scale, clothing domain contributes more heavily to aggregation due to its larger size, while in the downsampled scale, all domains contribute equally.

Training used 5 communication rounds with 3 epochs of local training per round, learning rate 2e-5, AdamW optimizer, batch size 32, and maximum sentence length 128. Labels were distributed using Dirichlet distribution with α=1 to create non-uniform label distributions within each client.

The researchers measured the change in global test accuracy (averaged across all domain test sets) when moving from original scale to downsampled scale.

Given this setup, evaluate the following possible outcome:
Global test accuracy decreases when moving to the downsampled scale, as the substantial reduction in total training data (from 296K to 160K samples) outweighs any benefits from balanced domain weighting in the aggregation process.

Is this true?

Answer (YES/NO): YES